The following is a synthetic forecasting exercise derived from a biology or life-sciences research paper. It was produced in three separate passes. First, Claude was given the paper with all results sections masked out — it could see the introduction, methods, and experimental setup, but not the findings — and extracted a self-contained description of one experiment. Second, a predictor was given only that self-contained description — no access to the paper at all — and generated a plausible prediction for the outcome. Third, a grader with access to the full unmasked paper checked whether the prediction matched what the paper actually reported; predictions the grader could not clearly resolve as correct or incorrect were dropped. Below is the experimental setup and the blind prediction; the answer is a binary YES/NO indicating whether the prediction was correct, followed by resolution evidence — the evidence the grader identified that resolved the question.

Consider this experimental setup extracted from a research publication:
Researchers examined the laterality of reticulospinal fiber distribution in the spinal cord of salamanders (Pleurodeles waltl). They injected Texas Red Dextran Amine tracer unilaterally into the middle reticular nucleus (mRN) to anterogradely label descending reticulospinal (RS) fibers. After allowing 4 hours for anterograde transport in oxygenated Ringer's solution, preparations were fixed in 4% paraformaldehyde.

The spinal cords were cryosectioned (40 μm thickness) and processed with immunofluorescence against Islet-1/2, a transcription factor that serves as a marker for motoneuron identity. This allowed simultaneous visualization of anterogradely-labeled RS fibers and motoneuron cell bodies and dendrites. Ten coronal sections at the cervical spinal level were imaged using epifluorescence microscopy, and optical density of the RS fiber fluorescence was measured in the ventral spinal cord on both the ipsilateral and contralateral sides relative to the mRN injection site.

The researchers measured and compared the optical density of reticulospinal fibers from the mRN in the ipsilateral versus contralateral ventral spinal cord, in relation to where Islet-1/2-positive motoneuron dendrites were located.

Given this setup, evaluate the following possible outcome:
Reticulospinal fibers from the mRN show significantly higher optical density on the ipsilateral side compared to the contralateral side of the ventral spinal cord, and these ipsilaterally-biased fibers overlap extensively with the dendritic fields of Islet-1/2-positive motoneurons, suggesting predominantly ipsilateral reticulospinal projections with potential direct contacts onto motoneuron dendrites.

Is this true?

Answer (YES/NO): YES